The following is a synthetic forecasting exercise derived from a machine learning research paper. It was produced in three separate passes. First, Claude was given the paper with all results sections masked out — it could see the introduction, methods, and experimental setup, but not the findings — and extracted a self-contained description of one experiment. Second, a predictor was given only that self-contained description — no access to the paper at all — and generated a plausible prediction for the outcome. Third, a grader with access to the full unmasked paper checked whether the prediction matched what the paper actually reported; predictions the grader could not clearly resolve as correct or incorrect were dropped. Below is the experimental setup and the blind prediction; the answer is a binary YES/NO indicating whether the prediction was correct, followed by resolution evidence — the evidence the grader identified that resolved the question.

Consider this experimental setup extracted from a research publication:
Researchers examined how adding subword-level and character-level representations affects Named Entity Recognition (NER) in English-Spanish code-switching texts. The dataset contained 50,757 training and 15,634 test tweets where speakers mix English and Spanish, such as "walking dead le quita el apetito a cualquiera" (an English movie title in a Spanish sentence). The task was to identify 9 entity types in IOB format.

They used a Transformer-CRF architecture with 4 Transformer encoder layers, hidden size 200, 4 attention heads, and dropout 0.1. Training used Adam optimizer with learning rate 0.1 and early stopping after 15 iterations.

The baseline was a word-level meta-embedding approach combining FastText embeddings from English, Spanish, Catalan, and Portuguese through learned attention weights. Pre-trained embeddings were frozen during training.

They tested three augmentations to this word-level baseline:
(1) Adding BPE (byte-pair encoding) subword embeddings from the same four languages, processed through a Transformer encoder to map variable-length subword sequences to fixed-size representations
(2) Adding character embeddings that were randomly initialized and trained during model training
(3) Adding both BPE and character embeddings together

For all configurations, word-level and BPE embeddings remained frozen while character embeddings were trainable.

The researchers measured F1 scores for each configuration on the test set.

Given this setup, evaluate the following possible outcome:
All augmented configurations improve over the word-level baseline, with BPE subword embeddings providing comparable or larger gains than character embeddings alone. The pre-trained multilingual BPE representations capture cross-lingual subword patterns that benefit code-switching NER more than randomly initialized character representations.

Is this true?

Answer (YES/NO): YES